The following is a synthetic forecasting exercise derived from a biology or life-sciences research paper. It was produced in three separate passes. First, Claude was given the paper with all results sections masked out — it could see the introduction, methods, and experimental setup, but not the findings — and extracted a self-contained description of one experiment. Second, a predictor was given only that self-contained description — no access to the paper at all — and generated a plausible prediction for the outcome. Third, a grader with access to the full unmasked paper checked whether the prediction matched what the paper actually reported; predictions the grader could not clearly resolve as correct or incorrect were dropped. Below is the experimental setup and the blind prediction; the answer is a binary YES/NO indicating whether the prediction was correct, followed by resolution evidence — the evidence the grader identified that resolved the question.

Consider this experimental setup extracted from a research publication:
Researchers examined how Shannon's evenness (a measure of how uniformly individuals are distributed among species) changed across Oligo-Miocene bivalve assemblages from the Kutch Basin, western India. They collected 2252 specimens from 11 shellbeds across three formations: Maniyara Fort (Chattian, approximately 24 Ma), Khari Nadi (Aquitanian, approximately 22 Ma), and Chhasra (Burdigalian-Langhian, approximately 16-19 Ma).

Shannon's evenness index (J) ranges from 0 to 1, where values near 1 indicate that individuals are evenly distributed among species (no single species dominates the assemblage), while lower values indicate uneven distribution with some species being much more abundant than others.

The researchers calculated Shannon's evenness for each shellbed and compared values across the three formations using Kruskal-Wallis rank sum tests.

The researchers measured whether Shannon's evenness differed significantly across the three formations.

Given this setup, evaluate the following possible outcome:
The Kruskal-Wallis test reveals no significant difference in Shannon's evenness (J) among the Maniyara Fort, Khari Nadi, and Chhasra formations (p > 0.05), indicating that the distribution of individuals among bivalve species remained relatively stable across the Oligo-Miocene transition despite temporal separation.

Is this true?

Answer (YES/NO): YES